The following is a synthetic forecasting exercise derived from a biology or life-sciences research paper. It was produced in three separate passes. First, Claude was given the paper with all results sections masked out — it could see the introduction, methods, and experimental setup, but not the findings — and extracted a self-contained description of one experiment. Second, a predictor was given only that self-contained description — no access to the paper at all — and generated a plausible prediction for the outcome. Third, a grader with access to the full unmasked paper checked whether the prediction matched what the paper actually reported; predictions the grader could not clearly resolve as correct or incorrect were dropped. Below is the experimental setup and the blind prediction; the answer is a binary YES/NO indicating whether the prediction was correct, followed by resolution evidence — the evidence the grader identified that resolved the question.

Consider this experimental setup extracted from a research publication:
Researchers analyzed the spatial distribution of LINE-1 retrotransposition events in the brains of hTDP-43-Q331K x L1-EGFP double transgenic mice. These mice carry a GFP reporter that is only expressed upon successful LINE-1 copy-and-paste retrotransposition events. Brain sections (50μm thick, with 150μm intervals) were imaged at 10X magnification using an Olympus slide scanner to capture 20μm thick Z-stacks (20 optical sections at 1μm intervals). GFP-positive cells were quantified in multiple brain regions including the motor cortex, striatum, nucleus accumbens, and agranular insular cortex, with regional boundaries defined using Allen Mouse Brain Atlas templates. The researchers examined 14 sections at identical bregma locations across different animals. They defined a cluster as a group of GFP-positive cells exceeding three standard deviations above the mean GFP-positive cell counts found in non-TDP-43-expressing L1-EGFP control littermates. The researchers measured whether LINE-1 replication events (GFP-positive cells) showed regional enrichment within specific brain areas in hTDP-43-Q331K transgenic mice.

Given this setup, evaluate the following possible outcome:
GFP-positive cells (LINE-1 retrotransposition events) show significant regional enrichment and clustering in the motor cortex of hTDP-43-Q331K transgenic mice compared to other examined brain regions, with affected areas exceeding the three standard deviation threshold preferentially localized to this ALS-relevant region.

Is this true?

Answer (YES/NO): YES